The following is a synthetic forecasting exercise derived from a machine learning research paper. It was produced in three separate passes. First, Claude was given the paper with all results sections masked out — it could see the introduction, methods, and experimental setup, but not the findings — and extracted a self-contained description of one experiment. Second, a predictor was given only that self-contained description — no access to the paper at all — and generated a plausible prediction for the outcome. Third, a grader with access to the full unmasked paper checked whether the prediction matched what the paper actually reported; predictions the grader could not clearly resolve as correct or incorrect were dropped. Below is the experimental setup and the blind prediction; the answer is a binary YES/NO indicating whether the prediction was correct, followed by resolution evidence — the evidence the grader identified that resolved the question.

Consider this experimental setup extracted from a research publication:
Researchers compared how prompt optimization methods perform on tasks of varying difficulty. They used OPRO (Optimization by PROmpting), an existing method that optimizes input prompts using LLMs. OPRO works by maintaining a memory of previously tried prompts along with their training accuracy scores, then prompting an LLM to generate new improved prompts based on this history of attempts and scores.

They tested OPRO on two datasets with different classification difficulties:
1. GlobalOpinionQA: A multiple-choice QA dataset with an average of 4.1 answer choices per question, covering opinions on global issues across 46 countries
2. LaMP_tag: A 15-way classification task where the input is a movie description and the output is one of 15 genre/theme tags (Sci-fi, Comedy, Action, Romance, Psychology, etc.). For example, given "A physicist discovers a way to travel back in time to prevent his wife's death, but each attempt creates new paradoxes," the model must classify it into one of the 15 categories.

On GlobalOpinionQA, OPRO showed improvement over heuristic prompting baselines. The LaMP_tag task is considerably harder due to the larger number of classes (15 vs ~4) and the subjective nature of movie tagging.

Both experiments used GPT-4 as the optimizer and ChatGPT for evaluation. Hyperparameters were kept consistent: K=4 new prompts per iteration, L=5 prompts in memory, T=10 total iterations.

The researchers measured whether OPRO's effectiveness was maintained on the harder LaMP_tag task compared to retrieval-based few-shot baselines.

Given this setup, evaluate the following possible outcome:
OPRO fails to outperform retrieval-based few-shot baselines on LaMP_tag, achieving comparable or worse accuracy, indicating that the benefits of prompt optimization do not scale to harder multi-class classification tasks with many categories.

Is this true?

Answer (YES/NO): YES